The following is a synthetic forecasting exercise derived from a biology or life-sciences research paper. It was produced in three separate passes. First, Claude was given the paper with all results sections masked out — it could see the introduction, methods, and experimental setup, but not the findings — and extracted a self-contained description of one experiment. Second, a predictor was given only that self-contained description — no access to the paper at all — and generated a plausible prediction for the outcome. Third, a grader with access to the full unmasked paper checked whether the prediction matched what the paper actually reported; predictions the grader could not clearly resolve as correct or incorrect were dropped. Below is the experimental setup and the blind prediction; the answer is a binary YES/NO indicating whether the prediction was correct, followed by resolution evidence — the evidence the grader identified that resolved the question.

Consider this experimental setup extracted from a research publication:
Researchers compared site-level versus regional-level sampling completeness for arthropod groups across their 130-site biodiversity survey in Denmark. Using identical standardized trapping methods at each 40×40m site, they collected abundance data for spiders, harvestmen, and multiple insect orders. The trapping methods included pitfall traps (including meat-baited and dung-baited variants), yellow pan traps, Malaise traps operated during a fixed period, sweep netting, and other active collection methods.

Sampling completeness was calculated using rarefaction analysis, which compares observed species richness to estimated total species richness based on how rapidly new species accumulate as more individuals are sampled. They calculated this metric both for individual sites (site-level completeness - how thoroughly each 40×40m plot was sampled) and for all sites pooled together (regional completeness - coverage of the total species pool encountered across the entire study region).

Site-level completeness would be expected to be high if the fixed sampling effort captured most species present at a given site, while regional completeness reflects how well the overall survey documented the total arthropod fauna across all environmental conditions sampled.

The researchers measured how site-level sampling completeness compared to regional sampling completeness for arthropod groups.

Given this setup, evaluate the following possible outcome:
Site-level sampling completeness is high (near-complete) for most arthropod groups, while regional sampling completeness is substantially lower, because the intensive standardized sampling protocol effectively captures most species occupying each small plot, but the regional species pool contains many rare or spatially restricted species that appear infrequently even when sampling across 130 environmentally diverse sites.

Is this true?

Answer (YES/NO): NO